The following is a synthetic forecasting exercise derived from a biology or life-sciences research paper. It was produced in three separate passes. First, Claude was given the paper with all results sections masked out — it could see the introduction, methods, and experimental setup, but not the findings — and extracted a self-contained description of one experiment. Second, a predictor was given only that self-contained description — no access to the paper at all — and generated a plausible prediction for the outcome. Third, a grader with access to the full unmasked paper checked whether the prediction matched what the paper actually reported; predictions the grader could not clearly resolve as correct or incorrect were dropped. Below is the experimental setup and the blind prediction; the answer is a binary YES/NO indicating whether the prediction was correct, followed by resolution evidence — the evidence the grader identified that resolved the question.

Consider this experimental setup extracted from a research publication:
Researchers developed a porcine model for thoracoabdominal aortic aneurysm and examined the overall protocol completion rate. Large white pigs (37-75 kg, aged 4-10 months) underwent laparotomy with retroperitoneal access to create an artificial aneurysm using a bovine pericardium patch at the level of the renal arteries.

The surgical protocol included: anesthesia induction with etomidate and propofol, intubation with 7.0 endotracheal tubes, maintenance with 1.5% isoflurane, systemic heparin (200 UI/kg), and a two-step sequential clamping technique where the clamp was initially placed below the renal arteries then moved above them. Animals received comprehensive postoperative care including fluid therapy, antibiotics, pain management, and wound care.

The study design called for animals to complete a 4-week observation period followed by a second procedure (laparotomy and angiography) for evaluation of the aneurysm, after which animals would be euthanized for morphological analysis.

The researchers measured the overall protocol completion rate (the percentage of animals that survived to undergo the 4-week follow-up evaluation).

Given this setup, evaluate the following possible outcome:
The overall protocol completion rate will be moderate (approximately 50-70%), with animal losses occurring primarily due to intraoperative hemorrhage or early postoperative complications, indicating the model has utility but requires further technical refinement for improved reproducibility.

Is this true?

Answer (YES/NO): NO